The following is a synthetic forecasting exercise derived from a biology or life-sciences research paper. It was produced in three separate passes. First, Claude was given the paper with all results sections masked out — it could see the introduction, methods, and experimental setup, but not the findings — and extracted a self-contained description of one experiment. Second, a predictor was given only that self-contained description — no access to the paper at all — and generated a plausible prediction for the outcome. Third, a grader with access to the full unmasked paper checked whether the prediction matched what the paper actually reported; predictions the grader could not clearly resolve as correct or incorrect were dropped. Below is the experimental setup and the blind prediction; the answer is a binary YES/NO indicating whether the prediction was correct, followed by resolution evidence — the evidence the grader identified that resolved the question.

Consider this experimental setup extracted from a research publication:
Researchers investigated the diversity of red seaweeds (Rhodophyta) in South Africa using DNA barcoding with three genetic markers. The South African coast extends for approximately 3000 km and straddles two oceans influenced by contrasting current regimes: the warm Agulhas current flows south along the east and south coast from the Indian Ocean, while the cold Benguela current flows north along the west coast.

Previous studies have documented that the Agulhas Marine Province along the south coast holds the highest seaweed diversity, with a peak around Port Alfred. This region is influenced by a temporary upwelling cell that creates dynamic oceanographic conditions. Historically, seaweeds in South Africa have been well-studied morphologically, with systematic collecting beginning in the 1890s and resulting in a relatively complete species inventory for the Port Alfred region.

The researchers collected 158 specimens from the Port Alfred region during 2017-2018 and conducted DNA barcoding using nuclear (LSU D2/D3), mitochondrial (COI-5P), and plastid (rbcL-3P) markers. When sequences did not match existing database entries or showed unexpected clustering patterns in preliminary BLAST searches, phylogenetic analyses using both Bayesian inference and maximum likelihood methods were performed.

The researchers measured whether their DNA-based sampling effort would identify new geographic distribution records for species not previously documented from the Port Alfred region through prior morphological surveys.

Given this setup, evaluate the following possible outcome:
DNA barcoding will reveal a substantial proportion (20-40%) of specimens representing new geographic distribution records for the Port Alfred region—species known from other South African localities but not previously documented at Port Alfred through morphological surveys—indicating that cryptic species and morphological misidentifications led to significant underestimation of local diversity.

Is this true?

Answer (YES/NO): NO